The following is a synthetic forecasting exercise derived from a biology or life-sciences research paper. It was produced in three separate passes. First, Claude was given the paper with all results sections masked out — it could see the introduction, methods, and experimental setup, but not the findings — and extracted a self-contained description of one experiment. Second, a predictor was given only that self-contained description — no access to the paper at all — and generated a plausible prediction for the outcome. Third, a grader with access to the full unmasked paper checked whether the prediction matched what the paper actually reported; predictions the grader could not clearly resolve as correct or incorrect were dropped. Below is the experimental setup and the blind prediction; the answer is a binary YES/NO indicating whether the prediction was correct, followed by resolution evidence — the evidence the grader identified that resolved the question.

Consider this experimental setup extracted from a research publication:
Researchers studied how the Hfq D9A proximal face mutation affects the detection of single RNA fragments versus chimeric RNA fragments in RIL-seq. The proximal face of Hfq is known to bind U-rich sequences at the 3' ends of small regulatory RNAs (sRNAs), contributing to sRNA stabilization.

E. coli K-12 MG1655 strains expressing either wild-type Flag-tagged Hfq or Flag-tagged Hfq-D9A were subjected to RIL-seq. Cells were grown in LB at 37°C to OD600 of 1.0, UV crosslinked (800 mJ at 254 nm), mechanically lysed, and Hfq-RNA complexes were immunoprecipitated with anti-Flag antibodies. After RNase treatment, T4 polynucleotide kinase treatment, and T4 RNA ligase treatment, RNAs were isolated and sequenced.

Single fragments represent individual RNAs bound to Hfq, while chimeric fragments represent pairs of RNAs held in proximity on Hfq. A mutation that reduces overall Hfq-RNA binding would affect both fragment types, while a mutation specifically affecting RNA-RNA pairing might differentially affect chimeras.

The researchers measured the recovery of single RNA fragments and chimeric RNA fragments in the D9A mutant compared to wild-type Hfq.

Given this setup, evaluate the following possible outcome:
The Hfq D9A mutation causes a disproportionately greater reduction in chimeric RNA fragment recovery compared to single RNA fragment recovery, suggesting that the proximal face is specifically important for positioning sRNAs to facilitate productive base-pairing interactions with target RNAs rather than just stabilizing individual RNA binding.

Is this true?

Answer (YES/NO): NO